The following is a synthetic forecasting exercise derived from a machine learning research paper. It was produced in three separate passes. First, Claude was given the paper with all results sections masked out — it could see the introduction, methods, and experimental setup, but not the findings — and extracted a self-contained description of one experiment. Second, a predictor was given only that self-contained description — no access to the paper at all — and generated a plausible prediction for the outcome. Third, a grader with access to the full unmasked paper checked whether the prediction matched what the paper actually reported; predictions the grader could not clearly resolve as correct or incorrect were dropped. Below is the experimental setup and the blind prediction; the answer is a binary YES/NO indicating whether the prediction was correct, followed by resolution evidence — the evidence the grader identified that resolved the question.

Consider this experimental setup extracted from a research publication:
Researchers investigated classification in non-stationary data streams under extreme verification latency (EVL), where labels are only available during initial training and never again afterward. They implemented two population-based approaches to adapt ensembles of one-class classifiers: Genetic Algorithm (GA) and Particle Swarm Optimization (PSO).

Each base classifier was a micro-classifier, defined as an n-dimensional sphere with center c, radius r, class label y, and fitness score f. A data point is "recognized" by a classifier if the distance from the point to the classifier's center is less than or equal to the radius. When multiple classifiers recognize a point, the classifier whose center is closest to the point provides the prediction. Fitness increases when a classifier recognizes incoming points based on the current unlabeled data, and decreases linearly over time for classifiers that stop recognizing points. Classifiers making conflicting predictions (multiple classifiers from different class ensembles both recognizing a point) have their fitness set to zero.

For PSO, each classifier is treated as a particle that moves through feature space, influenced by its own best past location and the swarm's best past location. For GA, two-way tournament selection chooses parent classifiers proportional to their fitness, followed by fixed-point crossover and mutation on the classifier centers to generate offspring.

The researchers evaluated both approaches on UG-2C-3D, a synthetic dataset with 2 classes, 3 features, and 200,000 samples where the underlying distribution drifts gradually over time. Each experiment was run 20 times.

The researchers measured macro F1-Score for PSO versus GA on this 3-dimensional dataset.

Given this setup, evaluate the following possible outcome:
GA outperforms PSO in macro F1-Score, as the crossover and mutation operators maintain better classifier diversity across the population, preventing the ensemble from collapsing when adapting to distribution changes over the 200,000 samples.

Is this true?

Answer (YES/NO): YES